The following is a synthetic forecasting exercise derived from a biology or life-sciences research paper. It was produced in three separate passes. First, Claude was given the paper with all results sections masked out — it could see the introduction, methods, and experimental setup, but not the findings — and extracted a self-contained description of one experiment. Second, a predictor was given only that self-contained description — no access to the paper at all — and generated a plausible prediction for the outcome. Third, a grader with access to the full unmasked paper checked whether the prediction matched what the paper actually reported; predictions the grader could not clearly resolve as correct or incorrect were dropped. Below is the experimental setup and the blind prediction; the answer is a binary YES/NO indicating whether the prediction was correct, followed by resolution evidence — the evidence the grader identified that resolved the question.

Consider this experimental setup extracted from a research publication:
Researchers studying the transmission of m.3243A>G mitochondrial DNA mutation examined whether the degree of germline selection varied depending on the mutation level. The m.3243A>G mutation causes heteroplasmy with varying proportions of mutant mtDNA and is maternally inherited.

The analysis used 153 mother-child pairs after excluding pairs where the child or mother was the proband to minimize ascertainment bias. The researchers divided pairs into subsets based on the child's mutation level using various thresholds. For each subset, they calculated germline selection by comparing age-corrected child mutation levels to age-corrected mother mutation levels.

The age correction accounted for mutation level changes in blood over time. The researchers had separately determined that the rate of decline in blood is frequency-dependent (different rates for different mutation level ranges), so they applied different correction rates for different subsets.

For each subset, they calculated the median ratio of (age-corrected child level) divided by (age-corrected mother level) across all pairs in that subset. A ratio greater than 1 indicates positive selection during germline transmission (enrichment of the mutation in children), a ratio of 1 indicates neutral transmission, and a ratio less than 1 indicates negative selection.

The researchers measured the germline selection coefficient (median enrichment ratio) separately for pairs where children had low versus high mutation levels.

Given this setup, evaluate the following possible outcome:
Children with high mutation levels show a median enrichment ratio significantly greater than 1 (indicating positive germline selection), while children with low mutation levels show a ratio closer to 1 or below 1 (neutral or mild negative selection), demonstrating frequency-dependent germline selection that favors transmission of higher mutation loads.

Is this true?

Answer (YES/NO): NO